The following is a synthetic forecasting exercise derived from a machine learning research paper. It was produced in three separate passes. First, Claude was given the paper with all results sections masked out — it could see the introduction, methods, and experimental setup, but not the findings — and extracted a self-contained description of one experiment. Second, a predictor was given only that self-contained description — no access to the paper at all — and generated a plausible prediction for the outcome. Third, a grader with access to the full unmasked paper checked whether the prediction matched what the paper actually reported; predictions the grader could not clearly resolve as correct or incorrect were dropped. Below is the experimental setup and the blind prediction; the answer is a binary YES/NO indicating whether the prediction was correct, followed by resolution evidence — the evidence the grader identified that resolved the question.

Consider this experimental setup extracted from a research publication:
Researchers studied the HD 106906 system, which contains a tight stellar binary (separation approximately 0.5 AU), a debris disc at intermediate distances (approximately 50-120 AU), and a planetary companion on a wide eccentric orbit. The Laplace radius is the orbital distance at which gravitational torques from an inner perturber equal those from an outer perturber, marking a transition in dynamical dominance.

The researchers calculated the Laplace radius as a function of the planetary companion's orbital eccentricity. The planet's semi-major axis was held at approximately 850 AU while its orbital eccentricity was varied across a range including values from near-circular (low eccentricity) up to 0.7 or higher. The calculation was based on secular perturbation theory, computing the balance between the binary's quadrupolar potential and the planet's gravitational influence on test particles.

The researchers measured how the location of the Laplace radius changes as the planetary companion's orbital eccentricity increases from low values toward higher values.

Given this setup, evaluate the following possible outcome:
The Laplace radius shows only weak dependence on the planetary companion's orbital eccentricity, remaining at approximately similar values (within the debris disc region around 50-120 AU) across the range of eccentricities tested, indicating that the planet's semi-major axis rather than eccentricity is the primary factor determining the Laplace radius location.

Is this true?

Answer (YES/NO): NO